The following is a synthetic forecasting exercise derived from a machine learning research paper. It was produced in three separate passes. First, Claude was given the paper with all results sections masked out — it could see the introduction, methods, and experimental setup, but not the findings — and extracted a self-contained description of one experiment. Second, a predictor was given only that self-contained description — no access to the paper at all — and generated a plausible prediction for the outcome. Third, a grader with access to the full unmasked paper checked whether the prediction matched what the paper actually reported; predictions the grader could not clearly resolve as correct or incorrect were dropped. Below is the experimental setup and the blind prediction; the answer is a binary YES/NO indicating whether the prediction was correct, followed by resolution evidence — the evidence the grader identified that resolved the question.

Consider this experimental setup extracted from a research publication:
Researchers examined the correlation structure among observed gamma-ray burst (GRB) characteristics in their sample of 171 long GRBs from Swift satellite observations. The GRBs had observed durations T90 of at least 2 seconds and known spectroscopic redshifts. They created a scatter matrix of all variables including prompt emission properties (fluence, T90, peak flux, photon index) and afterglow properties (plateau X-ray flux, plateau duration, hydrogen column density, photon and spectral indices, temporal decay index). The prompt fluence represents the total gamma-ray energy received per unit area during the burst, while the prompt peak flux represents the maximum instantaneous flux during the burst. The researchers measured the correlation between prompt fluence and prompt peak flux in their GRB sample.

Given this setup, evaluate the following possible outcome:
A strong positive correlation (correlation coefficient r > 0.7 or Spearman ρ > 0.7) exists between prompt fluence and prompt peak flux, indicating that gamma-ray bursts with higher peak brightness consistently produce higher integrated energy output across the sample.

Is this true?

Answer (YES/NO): NO